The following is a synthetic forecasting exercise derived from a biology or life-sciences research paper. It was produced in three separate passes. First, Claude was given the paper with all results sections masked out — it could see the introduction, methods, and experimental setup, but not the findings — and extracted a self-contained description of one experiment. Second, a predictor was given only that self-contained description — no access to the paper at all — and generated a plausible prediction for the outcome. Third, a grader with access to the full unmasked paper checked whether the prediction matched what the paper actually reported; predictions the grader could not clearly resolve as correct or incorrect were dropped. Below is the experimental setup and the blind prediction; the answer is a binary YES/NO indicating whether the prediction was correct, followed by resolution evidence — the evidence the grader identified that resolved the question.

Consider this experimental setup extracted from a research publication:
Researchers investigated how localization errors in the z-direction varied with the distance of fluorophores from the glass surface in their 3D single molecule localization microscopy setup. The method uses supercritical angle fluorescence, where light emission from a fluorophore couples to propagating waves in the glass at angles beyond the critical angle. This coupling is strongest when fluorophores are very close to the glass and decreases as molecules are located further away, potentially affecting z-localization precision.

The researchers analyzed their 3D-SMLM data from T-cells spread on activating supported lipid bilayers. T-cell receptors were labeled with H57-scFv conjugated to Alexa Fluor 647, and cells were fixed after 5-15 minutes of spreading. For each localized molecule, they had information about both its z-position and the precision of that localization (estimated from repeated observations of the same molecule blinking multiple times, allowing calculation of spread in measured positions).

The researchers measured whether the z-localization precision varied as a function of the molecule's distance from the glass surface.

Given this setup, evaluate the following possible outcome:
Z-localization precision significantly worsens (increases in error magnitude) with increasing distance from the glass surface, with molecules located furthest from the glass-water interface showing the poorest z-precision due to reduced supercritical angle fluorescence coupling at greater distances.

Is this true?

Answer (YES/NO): YES